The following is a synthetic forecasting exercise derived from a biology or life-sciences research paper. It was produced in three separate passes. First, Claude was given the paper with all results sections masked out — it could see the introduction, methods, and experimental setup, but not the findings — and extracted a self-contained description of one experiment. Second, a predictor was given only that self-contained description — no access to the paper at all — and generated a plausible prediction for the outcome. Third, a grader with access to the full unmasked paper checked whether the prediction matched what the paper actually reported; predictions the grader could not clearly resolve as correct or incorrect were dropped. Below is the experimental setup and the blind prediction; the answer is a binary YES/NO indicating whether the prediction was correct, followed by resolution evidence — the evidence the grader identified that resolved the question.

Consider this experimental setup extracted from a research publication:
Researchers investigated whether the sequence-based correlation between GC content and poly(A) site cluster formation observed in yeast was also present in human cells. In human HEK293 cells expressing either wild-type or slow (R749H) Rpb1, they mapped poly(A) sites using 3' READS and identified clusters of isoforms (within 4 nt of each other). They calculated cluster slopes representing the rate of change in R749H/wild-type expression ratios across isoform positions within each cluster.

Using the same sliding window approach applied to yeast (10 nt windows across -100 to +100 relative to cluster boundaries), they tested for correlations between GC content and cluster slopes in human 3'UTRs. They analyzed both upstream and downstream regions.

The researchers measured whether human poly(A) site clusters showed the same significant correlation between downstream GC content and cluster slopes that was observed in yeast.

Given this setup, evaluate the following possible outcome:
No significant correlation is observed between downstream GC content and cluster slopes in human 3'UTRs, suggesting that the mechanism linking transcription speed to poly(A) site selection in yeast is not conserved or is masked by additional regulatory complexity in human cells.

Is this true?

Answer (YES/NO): YES